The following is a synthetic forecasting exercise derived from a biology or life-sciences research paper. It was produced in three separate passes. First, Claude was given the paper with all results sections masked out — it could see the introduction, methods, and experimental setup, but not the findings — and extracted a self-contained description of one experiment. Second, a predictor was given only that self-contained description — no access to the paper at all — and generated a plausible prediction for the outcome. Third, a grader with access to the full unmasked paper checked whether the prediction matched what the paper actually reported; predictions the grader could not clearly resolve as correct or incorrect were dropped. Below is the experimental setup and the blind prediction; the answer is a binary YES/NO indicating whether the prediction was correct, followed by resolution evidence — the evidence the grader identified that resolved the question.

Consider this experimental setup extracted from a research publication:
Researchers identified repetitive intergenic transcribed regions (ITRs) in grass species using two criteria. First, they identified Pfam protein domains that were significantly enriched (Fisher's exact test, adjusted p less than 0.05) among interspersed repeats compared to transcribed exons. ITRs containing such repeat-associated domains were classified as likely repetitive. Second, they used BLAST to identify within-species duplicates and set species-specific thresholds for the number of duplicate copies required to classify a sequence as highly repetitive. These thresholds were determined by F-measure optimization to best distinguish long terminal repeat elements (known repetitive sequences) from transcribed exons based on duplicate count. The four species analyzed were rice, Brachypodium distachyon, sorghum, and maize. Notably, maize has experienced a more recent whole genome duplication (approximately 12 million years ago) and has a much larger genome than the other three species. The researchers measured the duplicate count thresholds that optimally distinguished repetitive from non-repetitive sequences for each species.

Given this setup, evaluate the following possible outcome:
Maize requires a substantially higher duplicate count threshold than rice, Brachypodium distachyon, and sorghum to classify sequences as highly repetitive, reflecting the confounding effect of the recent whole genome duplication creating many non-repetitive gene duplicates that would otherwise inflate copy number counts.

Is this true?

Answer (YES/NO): YES